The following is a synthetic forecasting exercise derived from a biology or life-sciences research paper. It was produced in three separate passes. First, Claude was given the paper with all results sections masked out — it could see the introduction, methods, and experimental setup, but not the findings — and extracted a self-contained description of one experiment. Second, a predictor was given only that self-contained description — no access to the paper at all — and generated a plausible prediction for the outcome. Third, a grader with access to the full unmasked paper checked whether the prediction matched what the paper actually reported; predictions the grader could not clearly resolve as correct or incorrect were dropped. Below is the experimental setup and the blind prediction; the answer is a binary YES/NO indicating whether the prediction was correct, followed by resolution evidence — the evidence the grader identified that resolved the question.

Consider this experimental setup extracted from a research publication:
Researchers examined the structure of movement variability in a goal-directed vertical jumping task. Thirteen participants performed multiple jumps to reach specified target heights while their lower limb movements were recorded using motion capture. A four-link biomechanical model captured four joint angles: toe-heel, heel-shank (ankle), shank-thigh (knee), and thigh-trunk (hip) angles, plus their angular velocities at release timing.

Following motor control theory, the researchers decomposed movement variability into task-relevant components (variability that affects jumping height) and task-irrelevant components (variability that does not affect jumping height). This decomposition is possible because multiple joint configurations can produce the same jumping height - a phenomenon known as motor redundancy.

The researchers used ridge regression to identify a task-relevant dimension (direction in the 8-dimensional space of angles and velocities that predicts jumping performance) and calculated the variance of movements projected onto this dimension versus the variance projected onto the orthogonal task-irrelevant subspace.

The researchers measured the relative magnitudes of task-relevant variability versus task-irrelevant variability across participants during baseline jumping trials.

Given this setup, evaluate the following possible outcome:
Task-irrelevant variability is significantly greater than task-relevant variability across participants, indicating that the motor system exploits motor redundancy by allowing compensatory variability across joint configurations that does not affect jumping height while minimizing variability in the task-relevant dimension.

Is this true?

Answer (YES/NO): YES